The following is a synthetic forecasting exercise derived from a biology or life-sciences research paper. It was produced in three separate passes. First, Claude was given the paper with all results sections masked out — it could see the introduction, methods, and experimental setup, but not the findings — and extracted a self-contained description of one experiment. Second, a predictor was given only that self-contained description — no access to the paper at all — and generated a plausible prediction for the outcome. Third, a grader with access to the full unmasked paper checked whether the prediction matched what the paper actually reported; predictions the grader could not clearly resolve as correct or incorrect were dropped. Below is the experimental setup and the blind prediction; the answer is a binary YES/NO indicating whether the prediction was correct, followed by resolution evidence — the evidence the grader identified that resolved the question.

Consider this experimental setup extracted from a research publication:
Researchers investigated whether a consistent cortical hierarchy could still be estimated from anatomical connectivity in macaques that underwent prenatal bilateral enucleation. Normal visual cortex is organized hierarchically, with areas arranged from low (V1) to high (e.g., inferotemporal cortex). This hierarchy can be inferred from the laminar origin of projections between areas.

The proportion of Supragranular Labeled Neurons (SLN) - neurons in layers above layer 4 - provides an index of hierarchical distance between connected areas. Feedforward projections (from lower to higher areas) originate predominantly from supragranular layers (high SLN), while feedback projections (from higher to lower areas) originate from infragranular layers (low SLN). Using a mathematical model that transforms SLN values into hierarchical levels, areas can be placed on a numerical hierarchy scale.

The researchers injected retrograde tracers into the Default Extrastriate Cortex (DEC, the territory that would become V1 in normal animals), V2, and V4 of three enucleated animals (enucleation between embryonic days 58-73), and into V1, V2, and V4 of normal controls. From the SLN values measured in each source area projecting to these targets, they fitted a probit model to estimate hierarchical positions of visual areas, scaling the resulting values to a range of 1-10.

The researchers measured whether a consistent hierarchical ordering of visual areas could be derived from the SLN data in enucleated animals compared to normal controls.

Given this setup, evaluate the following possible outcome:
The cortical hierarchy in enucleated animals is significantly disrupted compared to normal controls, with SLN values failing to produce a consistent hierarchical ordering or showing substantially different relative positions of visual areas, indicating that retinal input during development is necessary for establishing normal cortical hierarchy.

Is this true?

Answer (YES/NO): NO